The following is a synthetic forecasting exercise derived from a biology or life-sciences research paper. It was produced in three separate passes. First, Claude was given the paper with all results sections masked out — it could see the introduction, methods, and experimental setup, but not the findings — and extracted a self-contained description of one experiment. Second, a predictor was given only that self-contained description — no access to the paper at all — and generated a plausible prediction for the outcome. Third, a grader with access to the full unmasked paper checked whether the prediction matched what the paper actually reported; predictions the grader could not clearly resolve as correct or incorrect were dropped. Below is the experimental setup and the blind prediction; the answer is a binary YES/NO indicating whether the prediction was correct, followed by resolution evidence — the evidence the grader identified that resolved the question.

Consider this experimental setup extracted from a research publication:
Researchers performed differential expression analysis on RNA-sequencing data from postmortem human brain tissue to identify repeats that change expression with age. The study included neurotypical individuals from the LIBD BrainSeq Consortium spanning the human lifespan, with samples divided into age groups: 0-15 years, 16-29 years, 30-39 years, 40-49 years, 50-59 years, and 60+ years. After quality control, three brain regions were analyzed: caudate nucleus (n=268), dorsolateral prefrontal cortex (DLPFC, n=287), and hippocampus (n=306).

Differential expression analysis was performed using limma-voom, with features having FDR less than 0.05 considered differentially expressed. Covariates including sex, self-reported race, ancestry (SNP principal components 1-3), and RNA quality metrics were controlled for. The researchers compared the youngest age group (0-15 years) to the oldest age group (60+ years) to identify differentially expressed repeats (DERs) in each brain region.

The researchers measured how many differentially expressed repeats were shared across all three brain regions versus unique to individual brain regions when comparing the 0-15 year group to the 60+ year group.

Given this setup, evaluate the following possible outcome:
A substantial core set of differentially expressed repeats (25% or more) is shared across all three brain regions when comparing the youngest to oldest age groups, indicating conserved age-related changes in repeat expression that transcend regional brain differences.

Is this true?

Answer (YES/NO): NO